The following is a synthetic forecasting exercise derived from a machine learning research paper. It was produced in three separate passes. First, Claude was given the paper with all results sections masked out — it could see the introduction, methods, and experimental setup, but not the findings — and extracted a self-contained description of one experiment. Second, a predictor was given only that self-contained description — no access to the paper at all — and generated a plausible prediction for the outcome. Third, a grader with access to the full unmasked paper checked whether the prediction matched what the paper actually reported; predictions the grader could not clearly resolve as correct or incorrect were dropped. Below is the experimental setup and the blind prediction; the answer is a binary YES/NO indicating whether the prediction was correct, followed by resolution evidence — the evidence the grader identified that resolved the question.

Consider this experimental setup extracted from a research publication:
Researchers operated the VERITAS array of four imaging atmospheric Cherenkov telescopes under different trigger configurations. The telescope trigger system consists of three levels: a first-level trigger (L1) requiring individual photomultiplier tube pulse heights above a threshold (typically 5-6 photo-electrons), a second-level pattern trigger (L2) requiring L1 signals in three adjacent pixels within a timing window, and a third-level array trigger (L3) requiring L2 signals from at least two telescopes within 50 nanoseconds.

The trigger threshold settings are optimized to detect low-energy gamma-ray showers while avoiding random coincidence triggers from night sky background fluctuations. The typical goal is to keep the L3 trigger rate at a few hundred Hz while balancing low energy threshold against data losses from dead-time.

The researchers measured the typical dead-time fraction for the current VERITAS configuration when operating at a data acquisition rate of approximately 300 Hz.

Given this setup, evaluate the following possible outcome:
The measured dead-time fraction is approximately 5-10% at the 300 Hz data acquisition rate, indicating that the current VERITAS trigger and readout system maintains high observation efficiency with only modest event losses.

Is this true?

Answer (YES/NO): NO